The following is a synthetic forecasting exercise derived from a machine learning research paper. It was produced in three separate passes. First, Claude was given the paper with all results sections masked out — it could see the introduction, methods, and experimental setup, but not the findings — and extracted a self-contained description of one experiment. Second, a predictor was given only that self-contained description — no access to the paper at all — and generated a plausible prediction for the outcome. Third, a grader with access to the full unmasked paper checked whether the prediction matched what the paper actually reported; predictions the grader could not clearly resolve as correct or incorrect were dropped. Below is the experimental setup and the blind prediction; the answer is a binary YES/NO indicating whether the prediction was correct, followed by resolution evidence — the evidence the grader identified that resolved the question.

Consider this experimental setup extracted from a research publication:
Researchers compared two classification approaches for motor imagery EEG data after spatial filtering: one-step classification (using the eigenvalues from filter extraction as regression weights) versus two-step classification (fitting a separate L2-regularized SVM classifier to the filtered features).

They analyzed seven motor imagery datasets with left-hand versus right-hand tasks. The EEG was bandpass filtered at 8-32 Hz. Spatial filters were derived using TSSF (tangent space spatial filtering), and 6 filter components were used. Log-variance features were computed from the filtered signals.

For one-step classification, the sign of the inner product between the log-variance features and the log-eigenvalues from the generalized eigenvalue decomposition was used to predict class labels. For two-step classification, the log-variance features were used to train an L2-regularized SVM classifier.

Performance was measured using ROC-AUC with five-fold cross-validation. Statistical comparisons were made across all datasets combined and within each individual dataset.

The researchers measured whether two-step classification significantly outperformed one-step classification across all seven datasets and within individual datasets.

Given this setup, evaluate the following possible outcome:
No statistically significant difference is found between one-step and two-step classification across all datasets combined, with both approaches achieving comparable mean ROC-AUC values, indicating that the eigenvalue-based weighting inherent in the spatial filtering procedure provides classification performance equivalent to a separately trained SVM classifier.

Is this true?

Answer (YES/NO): NO